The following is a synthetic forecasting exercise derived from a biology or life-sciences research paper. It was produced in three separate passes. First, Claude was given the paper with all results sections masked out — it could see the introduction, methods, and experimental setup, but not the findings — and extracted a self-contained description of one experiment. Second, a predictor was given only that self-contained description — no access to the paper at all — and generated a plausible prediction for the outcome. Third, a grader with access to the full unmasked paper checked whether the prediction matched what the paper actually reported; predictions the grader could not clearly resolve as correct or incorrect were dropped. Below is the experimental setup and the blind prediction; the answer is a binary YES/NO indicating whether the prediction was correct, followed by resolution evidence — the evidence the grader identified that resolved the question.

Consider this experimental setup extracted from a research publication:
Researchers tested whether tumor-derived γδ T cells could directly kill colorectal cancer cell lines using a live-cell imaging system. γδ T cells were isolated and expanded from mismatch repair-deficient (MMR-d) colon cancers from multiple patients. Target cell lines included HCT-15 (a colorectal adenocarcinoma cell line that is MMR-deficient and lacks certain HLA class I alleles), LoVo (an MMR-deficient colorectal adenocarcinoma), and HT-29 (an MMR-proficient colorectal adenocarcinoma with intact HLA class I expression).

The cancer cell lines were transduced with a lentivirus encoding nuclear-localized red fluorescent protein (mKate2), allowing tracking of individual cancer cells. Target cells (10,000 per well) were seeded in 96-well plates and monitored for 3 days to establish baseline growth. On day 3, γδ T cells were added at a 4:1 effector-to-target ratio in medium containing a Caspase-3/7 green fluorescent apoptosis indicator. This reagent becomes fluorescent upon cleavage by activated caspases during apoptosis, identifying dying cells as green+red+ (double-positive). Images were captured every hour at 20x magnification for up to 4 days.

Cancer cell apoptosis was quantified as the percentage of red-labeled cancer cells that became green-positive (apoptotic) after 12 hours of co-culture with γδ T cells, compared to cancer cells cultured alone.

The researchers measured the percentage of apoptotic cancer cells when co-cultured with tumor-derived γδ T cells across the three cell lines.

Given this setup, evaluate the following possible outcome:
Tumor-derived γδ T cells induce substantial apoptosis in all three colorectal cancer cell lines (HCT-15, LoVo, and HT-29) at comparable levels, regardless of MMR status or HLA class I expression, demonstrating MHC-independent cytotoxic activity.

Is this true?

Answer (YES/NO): NO